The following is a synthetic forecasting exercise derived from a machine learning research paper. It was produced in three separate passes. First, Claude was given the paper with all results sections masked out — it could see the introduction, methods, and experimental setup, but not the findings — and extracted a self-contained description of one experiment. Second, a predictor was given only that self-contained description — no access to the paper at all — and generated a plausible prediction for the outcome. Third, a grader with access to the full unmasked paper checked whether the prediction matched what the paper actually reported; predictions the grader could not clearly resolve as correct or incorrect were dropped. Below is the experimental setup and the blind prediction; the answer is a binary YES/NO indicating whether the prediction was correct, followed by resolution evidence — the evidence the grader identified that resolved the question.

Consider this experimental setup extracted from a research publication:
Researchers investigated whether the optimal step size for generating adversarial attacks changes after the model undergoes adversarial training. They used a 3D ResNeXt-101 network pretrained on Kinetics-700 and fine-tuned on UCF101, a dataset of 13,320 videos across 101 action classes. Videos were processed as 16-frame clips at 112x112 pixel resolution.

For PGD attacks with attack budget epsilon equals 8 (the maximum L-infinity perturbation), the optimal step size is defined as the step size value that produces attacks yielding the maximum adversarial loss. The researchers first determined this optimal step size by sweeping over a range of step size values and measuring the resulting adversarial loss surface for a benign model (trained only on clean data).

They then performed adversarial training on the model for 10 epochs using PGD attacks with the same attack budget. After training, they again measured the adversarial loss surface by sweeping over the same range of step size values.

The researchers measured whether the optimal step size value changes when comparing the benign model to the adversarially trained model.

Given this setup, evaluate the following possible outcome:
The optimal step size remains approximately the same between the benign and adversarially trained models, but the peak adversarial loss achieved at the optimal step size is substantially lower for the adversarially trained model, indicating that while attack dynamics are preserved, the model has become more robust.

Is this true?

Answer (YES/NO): YES